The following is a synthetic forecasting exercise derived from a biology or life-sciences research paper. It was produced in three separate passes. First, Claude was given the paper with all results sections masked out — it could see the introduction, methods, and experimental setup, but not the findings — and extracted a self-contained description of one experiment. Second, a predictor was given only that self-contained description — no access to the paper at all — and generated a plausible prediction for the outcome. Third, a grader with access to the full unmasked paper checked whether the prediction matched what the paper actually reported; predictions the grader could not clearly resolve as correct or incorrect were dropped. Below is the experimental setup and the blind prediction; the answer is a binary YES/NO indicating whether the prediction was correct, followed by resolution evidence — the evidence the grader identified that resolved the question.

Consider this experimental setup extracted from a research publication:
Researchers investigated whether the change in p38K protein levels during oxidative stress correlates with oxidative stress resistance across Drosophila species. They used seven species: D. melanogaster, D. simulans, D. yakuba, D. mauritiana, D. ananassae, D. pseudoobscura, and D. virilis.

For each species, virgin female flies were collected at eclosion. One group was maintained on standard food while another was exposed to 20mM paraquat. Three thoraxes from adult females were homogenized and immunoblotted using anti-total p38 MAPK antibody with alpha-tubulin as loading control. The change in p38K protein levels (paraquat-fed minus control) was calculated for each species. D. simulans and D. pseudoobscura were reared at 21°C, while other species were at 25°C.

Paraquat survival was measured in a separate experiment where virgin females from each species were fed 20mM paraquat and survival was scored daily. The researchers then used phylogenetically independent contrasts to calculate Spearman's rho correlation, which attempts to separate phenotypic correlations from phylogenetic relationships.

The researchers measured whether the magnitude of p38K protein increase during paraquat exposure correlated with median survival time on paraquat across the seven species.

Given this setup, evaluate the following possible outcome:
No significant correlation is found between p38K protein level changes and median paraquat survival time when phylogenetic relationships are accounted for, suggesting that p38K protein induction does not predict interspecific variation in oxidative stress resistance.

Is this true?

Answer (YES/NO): NO